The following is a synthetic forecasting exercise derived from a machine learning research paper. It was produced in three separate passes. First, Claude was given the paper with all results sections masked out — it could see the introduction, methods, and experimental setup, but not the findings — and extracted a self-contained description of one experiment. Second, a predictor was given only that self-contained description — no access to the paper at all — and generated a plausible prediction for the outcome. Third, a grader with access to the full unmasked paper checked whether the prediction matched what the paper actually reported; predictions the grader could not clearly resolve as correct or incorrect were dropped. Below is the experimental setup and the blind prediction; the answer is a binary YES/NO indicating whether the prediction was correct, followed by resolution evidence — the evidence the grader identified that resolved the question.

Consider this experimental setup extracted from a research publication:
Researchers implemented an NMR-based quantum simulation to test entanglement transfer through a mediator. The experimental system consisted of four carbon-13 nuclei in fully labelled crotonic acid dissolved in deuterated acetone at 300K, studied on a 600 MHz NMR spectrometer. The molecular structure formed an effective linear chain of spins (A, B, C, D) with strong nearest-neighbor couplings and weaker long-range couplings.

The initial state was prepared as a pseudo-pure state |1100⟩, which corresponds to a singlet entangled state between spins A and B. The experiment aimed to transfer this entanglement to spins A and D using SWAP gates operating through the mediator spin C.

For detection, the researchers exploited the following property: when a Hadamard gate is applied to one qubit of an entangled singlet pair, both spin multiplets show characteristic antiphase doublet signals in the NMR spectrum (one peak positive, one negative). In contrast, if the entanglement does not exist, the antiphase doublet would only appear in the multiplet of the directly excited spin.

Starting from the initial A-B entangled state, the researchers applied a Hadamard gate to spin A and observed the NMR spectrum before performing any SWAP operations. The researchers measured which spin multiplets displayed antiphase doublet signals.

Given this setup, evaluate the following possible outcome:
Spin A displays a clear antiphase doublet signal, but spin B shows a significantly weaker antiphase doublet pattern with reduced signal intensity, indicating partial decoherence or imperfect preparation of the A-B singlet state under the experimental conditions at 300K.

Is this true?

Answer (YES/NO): NO